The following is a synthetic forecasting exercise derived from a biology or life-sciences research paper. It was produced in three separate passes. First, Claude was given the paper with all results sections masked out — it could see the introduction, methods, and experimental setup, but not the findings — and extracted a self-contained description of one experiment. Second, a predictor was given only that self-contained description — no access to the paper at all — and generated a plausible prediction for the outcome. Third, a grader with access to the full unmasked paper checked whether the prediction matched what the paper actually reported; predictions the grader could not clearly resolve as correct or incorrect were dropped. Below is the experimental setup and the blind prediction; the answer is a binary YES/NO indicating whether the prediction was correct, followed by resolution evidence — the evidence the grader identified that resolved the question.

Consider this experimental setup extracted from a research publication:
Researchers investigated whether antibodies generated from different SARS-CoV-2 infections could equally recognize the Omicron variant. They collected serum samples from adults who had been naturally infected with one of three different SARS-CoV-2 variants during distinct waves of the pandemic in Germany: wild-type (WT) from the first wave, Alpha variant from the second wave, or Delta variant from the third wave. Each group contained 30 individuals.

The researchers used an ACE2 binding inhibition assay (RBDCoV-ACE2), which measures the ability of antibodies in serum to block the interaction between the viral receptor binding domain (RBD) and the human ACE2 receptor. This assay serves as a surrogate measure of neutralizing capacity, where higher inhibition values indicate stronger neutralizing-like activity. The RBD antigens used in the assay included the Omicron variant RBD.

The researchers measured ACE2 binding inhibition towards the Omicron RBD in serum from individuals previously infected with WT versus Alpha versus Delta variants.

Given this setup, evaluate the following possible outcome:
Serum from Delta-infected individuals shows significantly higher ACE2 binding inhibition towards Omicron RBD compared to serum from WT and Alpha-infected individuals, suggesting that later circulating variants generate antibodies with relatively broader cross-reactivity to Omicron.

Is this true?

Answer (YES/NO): NO